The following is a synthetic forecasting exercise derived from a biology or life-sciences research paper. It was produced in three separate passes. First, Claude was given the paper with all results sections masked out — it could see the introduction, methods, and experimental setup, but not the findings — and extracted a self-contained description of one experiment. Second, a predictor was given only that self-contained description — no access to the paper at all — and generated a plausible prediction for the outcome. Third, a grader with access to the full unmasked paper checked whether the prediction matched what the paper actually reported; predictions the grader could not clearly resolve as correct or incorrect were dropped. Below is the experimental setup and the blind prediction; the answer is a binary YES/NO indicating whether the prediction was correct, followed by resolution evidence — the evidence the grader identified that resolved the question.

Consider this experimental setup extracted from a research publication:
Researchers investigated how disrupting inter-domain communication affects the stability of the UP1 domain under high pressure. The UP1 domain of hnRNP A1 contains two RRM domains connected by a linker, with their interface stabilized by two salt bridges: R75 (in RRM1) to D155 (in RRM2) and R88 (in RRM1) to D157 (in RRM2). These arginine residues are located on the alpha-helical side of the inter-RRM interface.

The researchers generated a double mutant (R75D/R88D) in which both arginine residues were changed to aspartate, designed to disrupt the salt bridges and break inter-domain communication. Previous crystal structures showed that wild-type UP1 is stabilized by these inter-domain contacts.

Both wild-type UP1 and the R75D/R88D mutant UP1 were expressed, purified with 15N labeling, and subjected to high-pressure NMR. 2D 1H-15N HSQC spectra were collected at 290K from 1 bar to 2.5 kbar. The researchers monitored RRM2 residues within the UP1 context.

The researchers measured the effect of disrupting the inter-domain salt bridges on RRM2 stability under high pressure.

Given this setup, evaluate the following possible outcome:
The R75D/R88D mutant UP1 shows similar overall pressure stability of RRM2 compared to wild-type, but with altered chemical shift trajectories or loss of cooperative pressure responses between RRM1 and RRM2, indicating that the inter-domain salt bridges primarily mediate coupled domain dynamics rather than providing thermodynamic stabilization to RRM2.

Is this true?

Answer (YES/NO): NO